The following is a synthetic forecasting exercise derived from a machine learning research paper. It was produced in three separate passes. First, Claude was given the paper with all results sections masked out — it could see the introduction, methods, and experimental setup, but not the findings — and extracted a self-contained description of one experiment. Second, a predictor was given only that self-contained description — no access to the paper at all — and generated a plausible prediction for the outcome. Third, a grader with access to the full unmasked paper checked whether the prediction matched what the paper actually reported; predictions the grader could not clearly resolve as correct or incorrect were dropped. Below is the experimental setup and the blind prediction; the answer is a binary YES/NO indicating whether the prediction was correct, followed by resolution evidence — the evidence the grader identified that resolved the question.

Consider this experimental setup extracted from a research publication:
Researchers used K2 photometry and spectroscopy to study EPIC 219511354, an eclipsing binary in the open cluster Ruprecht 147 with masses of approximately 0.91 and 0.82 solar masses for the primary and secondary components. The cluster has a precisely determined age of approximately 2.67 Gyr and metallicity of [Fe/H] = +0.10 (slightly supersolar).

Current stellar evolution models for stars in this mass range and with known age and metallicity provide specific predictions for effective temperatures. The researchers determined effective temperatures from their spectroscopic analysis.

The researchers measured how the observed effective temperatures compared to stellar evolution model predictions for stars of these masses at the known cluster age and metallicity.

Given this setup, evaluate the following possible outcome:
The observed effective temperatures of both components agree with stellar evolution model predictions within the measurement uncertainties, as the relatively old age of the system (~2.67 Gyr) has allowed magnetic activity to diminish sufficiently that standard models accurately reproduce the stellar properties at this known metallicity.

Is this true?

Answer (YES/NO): NO